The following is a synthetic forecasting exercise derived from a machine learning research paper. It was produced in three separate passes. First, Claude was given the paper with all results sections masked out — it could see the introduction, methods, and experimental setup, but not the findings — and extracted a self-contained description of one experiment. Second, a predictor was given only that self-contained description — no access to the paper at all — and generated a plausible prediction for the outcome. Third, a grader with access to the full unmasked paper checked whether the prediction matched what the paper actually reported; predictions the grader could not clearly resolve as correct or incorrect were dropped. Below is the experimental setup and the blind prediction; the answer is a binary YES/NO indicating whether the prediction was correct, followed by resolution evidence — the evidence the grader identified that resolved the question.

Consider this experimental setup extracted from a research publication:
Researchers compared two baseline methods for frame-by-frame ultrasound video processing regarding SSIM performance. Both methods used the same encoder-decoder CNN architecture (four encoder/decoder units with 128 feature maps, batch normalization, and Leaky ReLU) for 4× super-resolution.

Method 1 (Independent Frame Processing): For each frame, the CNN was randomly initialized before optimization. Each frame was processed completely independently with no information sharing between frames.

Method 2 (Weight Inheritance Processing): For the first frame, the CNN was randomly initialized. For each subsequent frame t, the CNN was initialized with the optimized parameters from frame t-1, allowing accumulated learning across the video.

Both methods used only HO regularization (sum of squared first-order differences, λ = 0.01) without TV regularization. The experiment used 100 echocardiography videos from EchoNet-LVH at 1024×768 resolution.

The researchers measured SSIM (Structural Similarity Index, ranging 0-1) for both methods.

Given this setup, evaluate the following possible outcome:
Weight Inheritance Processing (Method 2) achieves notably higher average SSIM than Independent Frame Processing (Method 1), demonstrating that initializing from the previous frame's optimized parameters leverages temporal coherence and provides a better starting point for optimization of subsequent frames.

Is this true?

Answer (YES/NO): NO